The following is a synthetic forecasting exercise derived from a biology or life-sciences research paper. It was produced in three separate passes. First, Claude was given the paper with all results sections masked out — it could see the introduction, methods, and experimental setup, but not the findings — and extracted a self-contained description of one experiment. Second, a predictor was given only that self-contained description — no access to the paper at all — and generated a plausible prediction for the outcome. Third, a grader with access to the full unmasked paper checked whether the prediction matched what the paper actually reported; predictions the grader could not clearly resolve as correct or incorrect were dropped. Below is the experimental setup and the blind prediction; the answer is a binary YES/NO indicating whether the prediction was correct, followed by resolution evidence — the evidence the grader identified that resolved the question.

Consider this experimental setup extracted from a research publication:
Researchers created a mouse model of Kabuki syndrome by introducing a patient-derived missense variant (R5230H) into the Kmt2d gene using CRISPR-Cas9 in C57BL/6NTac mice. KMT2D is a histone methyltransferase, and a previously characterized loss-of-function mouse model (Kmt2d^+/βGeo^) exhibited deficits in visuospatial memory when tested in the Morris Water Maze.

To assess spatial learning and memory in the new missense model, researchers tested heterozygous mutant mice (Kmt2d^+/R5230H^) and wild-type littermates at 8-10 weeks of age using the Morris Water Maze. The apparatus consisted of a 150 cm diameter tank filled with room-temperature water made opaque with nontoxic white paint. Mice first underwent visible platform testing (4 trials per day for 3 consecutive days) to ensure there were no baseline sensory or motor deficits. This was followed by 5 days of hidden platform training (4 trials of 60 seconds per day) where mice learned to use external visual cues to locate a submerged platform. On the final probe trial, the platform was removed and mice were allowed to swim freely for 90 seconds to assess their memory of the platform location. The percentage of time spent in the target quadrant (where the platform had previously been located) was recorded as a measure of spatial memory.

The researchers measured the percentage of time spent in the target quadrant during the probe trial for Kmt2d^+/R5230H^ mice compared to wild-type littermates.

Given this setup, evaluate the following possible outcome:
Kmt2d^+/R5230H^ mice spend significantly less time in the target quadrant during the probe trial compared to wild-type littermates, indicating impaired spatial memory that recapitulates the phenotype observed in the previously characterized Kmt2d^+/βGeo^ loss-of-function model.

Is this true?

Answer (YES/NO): NO